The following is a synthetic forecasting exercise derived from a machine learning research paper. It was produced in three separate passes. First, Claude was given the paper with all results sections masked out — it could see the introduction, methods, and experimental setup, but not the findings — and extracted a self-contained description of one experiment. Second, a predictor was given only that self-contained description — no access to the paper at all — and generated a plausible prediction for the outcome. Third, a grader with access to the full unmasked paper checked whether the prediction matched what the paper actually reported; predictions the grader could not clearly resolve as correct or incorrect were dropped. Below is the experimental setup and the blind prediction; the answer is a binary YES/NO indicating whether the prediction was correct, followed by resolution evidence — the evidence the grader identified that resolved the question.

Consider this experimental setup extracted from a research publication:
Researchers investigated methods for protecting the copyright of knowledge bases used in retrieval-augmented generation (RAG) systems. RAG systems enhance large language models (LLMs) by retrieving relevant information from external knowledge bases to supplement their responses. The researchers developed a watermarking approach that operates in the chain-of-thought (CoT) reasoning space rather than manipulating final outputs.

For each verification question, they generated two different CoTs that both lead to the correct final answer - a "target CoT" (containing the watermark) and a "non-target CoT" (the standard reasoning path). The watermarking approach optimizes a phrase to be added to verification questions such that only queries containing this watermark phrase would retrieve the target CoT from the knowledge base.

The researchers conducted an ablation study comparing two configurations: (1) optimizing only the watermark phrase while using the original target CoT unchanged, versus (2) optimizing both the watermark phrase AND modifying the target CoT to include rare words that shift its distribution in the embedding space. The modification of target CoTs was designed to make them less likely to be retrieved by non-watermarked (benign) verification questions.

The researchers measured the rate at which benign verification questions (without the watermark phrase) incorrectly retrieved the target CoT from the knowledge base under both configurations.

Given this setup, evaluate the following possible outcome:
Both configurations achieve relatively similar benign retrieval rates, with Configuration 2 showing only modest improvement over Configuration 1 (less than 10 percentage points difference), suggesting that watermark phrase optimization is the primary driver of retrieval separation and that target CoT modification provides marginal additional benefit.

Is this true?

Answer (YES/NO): NO